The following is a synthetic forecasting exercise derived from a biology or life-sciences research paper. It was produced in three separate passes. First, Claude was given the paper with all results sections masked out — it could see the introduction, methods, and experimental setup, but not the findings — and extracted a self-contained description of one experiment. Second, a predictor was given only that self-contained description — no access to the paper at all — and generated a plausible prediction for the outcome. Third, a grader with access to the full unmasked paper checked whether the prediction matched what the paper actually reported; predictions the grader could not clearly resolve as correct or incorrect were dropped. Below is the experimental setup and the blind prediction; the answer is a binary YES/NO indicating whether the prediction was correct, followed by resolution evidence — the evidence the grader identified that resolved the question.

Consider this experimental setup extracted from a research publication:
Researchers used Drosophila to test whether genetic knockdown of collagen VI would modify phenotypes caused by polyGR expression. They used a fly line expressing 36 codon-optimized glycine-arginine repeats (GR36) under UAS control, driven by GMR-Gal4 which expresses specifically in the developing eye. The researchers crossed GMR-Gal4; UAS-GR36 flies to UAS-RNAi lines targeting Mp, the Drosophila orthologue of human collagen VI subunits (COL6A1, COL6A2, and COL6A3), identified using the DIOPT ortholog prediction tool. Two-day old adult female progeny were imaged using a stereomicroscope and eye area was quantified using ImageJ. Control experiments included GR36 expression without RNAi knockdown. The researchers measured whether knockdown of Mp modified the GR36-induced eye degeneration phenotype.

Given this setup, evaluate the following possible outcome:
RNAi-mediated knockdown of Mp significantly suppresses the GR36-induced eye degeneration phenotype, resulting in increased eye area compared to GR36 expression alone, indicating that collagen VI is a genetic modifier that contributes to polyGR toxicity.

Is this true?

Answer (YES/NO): NO